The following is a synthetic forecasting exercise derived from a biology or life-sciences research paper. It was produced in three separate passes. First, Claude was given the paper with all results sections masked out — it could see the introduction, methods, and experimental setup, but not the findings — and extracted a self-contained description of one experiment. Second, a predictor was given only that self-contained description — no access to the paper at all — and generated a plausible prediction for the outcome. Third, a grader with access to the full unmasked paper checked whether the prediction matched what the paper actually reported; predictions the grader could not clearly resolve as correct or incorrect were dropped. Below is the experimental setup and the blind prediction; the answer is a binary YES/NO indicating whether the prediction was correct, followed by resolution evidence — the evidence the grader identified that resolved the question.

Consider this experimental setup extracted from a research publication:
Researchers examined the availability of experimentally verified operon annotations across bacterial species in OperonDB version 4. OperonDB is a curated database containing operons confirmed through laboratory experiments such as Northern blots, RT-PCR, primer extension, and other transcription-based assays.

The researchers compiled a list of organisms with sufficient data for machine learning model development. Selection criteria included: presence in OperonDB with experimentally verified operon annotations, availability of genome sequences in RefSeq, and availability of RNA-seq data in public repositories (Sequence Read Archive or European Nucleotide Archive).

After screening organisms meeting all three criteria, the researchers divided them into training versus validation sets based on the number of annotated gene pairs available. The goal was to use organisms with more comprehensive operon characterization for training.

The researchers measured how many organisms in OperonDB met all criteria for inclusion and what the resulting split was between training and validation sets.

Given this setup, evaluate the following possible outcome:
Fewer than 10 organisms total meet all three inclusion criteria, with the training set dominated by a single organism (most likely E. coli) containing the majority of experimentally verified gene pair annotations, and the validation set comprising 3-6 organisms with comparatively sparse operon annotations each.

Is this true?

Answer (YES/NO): NO